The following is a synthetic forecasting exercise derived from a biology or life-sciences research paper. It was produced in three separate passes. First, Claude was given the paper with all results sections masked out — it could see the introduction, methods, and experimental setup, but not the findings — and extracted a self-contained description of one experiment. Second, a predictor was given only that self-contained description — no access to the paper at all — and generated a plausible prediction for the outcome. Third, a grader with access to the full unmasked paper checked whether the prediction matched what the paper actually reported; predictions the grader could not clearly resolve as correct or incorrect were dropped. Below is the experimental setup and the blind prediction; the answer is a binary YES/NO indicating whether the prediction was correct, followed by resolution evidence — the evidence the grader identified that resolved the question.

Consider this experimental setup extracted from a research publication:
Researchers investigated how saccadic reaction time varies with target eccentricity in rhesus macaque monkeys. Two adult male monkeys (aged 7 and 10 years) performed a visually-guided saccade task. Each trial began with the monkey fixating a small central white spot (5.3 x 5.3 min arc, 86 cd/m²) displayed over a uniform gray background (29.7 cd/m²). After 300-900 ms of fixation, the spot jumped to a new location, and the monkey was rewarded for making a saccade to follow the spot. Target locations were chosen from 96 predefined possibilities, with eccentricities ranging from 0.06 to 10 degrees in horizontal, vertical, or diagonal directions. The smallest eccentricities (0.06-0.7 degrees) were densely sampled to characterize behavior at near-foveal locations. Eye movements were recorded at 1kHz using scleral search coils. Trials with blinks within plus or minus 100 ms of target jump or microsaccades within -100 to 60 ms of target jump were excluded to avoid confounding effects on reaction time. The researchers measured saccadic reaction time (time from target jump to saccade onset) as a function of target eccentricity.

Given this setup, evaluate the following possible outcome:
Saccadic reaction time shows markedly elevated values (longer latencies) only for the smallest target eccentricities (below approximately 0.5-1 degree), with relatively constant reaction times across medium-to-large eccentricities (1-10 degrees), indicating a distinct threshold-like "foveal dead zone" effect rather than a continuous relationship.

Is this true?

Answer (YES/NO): NO